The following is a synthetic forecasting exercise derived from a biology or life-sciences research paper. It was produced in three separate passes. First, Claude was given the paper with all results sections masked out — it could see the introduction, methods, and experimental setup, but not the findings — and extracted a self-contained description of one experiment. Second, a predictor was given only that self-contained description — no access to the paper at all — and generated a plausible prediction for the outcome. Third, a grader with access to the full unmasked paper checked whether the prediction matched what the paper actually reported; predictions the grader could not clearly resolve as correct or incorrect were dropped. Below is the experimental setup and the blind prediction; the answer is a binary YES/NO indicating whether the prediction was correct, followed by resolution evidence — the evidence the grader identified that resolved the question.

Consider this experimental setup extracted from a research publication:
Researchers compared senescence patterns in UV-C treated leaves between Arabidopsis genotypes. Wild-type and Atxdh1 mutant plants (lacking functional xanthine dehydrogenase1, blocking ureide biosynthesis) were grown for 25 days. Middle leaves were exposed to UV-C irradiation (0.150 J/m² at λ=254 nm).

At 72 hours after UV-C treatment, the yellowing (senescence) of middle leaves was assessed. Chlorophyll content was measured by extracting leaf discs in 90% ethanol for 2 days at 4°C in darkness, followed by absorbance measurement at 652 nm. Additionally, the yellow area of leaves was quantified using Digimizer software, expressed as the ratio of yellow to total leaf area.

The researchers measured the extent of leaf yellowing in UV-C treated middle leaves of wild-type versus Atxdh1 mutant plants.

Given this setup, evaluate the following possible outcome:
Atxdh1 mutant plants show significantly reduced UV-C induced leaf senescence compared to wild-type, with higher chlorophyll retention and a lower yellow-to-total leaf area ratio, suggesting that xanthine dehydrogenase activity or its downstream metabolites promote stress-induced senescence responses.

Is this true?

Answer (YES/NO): NO